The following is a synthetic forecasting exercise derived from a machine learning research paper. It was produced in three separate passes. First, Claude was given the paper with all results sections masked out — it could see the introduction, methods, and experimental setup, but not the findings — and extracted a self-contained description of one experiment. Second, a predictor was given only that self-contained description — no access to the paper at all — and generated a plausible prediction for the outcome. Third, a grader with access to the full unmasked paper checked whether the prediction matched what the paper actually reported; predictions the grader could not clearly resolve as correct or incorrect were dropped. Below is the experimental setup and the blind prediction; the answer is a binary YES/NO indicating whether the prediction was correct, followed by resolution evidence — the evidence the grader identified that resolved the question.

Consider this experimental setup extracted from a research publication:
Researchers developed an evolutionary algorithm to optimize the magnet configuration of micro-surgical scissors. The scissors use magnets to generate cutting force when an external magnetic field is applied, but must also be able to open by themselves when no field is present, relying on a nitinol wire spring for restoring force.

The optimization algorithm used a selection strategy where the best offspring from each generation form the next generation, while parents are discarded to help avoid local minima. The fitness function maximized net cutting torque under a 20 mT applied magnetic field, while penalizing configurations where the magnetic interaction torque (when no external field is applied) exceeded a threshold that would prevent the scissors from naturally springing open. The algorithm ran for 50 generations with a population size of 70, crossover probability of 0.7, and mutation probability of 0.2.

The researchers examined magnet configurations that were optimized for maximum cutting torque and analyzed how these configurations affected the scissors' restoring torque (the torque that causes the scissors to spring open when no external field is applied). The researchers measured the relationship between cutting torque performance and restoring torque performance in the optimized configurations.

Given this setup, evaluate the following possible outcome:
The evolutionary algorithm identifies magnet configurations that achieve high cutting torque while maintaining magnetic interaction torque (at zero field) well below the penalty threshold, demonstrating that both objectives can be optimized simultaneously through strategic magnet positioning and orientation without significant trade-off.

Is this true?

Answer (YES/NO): NO